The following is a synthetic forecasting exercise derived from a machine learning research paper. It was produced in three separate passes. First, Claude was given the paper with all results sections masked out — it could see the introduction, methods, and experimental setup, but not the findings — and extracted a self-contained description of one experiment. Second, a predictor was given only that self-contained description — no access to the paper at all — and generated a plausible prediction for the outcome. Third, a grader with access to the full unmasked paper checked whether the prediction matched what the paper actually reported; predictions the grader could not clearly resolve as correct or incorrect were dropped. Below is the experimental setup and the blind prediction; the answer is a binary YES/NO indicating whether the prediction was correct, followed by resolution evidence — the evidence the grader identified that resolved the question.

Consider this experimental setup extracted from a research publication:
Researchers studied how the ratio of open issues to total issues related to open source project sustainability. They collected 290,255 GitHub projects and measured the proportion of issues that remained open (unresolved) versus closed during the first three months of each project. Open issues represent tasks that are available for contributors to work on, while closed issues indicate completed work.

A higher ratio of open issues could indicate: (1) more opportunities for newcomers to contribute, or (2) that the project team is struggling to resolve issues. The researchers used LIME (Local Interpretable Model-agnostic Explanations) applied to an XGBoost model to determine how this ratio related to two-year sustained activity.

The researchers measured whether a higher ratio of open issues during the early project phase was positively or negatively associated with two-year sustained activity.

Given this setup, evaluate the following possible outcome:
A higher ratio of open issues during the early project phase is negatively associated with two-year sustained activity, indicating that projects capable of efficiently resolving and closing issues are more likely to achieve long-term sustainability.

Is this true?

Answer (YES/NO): NO